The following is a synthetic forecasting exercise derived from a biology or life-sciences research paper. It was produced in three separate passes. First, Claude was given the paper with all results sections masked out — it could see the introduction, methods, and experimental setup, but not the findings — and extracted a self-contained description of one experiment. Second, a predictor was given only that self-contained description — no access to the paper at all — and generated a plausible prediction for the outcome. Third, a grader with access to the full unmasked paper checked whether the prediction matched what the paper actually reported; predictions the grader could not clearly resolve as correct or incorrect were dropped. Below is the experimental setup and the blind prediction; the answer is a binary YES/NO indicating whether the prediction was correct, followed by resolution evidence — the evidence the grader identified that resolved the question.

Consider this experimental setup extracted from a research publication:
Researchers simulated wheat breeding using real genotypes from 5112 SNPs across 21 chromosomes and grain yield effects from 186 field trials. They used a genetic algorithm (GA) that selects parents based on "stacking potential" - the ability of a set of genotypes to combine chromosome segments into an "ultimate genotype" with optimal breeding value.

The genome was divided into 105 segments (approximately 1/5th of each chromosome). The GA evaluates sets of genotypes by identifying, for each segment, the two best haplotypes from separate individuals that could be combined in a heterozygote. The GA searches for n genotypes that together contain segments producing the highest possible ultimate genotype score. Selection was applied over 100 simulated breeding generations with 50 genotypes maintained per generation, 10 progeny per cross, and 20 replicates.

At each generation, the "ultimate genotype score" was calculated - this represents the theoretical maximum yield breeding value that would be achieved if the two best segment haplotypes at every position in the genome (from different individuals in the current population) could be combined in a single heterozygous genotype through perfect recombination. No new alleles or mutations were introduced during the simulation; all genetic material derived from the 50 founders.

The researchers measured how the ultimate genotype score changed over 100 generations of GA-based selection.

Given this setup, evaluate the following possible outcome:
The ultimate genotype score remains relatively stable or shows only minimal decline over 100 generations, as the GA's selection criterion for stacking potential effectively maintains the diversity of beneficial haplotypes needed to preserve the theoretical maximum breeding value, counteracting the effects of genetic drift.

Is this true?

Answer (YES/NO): YES